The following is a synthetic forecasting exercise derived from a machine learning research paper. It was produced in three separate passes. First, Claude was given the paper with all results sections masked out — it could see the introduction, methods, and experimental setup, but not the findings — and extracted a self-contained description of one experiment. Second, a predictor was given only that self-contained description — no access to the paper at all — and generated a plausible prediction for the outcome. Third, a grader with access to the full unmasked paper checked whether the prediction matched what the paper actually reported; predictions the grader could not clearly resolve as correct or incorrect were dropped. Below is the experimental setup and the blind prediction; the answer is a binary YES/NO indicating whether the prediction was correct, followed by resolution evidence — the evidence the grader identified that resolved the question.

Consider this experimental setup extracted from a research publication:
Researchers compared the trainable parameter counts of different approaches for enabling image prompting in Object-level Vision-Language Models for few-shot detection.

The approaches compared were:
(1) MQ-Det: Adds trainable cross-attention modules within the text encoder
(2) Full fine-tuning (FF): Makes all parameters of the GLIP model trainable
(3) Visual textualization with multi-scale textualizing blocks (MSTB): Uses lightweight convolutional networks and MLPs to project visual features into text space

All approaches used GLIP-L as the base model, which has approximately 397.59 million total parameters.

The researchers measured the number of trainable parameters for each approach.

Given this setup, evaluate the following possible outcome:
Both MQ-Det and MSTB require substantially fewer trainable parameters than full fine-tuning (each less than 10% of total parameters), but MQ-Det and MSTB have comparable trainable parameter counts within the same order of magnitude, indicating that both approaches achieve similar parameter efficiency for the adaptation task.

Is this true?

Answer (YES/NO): YES